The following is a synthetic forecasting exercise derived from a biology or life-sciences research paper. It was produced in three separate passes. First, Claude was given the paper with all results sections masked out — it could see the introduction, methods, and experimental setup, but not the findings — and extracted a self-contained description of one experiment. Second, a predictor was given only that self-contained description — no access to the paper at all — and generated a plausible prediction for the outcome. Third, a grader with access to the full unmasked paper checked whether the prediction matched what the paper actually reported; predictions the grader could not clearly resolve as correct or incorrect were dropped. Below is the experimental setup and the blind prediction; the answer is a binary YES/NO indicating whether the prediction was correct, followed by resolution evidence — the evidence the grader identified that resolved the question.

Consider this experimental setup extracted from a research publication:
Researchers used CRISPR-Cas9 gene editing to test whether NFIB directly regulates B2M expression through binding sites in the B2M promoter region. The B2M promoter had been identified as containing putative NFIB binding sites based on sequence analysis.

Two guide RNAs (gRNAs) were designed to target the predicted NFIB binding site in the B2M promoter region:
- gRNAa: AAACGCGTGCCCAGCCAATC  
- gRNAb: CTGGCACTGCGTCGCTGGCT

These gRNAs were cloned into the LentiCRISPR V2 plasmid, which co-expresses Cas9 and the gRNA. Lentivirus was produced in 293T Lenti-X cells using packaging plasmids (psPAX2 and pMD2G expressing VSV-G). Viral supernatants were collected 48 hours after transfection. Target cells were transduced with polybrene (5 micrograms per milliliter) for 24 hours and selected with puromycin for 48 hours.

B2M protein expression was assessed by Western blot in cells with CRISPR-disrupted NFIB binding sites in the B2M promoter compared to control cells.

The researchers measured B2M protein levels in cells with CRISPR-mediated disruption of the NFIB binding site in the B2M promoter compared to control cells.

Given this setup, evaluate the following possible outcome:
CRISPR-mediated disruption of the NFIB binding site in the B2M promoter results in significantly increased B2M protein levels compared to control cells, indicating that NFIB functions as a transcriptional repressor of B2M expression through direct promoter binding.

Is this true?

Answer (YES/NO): NO